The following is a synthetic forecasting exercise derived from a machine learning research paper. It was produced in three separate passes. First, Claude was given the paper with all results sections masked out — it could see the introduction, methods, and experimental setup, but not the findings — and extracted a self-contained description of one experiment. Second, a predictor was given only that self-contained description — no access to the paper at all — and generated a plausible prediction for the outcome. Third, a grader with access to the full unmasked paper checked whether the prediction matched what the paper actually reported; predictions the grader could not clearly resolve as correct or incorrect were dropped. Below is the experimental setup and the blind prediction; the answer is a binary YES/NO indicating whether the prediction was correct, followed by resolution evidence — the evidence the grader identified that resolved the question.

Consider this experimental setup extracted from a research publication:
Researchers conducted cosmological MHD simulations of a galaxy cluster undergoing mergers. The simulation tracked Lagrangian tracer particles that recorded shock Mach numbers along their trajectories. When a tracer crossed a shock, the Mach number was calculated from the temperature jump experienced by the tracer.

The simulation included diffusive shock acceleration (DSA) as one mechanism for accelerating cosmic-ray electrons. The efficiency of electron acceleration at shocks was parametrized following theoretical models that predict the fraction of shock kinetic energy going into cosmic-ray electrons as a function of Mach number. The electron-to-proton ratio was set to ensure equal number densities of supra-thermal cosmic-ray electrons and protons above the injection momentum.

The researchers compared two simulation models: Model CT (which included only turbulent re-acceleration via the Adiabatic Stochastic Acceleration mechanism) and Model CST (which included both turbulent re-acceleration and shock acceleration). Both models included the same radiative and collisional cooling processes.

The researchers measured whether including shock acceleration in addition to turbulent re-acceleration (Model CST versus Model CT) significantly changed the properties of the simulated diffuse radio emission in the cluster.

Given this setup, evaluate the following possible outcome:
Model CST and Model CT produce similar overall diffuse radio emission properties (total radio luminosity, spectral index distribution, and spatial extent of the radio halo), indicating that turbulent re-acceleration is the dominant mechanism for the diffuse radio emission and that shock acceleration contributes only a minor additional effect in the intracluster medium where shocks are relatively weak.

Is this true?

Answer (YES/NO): YES